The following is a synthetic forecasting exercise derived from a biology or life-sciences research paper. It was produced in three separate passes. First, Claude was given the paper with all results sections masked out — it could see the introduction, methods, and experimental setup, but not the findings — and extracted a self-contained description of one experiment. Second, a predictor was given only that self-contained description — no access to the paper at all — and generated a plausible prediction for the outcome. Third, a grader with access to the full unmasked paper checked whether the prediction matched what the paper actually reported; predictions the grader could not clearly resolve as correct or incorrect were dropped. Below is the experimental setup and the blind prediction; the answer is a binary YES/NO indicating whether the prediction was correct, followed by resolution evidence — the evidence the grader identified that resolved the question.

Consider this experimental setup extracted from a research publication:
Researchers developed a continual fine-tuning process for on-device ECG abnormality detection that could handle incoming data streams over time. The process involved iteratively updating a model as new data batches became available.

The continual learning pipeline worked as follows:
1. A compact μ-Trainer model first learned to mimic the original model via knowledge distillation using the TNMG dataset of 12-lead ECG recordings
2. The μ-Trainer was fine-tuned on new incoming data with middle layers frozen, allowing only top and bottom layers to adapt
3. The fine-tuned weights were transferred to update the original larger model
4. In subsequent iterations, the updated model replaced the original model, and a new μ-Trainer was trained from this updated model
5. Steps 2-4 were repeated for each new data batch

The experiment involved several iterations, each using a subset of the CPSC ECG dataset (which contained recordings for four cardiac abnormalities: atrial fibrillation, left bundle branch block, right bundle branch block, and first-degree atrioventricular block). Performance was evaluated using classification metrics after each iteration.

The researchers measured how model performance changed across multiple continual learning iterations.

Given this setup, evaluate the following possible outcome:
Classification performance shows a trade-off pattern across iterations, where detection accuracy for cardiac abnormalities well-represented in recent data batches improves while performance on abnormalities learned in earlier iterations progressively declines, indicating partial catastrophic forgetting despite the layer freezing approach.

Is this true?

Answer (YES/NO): NO